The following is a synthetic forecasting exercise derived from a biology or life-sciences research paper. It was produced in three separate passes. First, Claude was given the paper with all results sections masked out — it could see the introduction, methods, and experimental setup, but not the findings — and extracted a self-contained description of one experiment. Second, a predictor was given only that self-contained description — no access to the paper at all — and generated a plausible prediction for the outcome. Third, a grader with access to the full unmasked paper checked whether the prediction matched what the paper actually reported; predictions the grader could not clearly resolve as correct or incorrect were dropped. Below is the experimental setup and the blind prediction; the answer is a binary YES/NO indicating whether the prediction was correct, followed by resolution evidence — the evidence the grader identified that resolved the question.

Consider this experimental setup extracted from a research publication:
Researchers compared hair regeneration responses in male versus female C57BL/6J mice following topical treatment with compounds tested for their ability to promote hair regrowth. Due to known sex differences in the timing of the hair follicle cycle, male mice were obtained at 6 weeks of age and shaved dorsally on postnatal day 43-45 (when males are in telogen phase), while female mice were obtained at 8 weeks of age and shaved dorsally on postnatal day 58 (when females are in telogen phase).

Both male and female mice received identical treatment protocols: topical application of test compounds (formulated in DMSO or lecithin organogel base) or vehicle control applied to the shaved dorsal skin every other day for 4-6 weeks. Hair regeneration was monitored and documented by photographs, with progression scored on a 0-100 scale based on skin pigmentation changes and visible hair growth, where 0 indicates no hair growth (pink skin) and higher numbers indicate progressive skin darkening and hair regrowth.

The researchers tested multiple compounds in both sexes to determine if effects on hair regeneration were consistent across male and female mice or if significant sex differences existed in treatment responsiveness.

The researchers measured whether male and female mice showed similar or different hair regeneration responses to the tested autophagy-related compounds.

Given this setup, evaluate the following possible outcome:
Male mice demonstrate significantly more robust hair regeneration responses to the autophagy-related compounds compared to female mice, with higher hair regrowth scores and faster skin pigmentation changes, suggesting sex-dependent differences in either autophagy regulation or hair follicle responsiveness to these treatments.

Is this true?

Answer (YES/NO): NO